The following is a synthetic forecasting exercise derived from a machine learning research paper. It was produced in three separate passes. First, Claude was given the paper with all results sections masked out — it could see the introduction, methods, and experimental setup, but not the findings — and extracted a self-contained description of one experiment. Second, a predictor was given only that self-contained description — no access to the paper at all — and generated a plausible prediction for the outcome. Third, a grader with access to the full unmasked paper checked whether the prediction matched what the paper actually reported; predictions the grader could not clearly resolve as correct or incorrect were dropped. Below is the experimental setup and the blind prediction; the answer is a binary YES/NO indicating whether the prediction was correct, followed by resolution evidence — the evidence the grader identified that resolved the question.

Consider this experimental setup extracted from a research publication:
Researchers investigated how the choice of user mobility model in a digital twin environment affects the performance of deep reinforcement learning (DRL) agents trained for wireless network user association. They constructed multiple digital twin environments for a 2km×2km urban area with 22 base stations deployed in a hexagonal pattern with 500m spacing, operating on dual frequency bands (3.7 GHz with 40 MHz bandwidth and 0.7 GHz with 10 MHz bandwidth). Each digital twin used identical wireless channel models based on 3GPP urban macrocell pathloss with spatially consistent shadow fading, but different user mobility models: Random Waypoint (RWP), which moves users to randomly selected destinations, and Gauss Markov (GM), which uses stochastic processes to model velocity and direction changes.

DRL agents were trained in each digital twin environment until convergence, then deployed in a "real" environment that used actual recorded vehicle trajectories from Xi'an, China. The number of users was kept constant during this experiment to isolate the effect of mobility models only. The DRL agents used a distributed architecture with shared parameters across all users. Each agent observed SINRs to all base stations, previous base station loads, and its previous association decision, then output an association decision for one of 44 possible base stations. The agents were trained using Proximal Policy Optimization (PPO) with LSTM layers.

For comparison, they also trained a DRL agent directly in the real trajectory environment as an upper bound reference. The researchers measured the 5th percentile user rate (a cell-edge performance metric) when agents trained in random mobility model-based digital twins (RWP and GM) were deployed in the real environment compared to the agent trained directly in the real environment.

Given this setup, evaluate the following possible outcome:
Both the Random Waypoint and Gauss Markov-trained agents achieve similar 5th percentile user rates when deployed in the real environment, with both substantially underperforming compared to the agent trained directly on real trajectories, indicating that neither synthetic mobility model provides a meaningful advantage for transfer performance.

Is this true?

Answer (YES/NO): NO